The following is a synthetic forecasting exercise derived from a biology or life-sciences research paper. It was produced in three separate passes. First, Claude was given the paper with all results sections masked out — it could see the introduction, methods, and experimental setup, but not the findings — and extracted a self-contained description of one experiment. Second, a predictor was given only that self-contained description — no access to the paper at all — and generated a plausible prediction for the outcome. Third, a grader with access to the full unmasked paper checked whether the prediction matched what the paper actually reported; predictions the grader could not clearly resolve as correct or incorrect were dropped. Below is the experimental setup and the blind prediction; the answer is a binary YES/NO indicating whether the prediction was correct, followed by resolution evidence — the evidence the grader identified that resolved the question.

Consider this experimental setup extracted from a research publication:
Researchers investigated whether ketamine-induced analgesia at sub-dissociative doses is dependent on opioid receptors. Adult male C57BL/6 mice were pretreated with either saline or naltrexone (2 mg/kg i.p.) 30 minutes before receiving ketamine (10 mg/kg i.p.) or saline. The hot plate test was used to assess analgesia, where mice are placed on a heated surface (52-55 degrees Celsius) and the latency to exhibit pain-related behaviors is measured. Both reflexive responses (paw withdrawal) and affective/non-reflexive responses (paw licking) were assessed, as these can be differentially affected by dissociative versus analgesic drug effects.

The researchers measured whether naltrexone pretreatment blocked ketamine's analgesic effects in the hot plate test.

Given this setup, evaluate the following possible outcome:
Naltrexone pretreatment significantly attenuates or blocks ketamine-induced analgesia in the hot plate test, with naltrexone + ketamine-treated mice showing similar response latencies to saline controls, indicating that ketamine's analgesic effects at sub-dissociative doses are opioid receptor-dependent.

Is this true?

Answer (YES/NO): NO